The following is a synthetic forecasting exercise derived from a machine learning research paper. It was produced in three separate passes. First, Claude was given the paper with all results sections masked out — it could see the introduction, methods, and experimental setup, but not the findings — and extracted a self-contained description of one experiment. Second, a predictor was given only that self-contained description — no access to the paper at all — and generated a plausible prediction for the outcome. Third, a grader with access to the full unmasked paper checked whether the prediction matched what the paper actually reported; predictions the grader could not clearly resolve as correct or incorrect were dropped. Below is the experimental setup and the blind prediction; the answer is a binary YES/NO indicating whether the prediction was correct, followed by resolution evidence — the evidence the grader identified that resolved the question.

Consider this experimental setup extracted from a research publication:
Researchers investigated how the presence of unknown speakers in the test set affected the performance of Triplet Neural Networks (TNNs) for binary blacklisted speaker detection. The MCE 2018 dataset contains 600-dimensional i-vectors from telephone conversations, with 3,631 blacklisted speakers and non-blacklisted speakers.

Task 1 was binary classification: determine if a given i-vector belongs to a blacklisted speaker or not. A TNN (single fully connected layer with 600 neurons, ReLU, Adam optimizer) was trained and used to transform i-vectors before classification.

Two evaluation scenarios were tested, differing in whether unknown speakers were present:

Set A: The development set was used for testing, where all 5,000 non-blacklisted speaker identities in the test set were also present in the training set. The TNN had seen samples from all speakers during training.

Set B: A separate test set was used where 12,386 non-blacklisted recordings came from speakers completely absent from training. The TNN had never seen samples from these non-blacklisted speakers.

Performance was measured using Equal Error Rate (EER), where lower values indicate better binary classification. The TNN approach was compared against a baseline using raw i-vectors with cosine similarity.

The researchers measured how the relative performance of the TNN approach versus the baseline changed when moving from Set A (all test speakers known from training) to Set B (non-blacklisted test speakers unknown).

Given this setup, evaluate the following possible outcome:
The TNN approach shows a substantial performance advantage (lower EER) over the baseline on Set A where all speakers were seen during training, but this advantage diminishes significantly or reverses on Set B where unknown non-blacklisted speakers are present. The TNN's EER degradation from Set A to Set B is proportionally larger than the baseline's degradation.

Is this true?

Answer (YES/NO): YES